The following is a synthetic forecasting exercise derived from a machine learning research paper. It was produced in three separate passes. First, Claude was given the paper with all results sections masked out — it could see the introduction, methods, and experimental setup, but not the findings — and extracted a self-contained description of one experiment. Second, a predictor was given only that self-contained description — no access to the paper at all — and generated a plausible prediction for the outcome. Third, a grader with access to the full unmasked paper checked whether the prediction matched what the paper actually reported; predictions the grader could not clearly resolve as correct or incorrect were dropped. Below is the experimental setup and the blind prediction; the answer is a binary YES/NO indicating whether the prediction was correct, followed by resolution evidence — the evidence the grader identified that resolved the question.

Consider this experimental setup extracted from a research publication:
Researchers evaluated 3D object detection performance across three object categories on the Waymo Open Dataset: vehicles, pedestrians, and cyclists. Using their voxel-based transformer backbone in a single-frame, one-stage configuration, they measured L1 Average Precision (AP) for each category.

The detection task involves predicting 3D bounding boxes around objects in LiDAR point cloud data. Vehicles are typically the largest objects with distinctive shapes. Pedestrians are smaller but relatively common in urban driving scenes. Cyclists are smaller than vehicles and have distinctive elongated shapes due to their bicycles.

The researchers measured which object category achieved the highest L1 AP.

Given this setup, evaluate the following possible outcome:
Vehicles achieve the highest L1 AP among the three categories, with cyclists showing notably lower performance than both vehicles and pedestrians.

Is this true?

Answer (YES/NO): NO